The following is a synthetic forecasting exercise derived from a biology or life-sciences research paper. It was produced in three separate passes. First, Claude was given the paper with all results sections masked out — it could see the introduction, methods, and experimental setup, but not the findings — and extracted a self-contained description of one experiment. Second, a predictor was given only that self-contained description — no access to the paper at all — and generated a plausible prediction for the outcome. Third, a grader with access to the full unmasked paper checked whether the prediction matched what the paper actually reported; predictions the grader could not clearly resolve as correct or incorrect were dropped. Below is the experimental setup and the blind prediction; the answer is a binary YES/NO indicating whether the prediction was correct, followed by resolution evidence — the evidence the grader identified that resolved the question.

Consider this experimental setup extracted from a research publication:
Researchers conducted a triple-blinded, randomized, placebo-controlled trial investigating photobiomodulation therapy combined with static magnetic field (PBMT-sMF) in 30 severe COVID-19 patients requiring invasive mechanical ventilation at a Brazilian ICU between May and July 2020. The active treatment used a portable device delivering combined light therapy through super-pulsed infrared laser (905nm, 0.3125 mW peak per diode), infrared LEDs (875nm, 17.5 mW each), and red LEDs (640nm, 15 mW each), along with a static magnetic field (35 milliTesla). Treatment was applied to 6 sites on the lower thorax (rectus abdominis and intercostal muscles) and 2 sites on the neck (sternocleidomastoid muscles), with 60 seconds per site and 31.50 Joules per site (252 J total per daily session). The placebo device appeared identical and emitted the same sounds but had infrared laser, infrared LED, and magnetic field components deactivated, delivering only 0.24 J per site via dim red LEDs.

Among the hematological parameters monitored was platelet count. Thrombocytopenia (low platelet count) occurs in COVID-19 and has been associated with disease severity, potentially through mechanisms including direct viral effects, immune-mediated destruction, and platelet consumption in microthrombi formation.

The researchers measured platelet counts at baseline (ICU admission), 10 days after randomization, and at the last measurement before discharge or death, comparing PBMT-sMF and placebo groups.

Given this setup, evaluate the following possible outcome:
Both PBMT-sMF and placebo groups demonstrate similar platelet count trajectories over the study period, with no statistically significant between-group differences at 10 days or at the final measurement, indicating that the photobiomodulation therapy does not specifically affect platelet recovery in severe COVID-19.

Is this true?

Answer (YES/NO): YES